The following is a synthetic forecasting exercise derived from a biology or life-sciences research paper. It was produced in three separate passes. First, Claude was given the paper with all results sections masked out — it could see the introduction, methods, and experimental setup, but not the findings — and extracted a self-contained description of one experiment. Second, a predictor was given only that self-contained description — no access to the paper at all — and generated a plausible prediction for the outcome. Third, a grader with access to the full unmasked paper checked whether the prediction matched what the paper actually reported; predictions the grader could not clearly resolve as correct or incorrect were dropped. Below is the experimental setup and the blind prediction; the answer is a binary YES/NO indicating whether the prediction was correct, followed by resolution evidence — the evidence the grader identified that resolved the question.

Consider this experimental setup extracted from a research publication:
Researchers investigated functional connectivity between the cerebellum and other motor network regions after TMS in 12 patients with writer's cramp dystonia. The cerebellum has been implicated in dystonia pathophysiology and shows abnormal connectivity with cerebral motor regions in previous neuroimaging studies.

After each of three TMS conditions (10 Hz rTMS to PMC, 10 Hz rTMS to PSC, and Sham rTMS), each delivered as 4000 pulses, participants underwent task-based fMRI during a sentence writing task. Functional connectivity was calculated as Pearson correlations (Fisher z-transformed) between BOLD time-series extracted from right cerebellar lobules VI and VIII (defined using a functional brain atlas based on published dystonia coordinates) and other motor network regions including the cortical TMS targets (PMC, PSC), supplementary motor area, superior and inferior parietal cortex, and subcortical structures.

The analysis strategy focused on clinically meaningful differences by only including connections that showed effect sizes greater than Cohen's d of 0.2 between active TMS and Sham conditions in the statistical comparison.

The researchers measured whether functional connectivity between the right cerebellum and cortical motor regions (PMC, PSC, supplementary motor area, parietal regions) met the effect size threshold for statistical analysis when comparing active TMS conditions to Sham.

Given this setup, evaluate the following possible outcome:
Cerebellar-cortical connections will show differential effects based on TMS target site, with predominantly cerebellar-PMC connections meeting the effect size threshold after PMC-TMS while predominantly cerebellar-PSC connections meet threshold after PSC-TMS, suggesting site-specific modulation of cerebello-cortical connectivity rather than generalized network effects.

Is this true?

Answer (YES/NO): NO